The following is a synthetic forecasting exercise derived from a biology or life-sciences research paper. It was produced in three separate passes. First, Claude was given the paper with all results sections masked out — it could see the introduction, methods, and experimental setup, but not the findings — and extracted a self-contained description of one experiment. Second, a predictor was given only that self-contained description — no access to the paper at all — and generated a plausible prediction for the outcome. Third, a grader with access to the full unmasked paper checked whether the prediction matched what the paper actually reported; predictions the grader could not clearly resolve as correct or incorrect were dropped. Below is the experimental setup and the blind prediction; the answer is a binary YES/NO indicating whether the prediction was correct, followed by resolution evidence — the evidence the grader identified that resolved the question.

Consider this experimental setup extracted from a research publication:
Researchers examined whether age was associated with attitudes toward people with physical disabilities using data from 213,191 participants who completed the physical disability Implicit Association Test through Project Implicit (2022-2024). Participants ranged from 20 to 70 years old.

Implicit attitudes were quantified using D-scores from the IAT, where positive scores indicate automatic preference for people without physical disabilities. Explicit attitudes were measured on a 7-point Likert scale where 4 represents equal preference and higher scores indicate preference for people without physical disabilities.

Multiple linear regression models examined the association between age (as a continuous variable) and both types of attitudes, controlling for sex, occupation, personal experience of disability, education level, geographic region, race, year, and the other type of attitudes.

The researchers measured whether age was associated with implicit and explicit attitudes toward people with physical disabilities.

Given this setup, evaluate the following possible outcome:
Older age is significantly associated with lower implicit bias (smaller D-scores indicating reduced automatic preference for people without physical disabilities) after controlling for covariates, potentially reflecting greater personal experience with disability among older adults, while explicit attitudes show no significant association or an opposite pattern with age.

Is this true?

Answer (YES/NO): NO